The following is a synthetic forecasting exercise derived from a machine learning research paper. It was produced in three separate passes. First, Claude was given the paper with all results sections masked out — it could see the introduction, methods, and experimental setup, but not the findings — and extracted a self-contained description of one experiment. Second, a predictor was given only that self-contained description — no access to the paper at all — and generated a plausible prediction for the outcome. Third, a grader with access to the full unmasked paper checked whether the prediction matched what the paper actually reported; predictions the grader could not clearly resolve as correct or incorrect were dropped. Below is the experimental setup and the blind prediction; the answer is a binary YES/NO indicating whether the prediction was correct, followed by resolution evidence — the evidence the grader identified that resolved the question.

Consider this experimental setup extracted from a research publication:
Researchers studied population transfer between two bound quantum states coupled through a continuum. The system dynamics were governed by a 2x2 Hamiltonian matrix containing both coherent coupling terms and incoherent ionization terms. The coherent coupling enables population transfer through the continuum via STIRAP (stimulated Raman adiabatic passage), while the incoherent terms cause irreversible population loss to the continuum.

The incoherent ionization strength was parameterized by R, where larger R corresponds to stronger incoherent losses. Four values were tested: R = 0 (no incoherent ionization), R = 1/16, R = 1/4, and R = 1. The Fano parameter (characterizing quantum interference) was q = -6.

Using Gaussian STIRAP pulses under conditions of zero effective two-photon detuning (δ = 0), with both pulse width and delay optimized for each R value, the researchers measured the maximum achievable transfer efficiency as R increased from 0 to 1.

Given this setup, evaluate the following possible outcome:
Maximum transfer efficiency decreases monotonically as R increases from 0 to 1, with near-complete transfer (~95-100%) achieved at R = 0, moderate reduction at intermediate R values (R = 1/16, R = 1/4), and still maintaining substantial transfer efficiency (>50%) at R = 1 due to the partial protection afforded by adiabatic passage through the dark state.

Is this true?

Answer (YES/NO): YES